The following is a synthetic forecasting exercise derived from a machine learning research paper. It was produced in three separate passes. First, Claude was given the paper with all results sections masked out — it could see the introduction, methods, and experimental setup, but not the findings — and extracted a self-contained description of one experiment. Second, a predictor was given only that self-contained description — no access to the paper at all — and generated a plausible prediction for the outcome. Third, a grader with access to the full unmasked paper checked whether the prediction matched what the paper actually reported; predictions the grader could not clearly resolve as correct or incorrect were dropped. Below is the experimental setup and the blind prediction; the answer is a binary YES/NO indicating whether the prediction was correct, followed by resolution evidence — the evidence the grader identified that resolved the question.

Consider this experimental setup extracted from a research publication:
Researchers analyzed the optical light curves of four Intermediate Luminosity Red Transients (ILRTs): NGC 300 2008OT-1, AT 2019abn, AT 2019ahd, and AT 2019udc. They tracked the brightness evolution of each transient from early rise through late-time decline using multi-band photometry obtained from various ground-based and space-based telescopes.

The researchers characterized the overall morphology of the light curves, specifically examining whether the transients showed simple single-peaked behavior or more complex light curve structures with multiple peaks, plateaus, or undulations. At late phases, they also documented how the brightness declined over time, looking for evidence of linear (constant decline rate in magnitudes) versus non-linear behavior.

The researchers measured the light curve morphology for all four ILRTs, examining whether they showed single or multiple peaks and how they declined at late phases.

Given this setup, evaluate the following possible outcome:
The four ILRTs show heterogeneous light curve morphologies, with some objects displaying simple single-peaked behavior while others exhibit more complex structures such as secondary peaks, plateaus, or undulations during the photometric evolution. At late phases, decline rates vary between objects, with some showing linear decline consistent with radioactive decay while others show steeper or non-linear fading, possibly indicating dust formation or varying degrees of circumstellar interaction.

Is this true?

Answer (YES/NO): NO